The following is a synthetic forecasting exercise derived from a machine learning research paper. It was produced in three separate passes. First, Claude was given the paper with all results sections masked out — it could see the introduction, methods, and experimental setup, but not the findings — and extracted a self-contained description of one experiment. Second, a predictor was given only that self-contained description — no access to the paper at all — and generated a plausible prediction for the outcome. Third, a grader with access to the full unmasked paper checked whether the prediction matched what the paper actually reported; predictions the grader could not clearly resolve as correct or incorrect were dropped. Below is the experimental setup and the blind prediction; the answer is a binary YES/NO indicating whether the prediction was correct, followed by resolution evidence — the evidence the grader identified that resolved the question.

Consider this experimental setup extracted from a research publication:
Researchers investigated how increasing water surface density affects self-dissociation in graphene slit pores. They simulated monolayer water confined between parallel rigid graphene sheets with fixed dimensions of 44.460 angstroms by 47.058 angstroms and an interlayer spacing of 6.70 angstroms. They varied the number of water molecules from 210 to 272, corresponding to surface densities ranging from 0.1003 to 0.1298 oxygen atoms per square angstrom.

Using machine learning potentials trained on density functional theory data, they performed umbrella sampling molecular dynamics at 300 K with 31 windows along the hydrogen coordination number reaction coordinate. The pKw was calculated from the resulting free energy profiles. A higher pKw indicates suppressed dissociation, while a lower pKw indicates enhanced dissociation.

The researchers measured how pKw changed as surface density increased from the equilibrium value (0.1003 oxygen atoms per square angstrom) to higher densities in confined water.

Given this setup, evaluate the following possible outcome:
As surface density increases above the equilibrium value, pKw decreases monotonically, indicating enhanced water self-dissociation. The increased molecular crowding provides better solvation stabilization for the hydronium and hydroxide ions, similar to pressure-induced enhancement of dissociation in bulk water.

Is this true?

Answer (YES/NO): YES